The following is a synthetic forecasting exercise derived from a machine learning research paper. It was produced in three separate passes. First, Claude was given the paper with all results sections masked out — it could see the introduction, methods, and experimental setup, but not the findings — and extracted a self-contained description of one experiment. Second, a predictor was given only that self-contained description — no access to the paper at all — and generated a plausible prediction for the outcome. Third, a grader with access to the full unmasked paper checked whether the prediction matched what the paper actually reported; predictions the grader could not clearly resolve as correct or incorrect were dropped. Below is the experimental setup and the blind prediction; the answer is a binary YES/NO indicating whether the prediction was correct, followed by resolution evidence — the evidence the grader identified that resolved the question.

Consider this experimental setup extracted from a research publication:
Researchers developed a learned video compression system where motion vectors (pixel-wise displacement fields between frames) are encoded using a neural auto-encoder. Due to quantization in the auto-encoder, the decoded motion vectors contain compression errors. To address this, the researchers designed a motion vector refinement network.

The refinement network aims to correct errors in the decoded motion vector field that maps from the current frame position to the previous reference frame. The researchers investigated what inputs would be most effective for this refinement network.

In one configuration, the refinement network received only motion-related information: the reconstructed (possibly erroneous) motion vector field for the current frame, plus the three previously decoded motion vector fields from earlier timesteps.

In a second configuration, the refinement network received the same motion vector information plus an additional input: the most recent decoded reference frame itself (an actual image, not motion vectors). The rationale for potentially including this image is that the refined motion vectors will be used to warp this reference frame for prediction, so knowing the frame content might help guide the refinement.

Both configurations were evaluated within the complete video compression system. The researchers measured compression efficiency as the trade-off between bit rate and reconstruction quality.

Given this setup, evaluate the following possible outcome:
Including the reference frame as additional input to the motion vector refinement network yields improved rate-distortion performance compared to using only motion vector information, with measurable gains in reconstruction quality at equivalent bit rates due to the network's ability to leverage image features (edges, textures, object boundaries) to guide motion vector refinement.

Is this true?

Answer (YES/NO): YES